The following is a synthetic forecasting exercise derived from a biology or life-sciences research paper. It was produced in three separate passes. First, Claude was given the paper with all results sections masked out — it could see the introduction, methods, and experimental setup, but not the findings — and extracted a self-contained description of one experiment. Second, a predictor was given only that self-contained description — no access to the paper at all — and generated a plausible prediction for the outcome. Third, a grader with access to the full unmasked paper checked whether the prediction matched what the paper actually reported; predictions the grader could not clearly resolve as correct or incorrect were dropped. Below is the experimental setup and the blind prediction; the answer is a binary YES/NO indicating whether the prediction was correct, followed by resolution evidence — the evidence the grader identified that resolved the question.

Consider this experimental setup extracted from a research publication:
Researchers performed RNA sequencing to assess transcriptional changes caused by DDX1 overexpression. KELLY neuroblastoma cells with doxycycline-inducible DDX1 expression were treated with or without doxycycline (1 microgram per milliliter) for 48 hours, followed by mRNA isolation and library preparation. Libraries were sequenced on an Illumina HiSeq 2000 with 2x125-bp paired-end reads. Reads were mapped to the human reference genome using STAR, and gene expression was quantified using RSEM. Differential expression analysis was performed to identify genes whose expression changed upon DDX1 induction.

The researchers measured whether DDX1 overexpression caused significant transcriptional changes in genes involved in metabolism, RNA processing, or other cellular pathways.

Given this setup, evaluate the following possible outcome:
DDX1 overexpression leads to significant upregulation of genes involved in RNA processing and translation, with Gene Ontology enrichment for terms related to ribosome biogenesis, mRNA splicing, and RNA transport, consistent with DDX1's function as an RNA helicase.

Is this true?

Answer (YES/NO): NO